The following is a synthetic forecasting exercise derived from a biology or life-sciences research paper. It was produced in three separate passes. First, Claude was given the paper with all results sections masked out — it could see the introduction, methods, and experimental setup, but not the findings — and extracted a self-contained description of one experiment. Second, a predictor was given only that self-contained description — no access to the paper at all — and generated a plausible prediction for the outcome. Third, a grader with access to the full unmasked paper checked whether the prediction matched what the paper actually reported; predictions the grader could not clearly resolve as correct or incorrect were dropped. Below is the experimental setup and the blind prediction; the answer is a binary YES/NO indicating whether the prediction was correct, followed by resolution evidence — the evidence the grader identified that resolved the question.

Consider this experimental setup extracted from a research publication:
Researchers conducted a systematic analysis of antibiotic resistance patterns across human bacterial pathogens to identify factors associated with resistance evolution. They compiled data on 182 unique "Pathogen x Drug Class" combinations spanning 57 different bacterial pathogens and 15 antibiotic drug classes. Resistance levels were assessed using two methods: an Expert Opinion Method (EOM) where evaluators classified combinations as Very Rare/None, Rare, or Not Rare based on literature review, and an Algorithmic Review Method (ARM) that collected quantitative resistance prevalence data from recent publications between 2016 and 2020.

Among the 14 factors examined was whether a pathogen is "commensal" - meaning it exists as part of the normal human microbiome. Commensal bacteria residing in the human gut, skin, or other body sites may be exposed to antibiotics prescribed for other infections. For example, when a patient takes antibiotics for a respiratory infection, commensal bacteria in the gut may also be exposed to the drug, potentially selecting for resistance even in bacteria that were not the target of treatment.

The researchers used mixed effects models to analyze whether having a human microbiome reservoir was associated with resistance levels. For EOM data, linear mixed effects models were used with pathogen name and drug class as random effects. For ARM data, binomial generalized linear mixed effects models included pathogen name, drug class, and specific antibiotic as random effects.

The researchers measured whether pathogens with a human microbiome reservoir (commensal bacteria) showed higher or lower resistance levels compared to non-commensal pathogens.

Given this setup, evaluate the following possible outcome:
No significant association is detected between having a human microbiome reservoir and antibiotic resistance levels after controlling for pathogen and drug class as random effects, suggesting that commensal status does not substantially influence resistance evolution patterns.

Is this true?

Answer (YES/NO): NO